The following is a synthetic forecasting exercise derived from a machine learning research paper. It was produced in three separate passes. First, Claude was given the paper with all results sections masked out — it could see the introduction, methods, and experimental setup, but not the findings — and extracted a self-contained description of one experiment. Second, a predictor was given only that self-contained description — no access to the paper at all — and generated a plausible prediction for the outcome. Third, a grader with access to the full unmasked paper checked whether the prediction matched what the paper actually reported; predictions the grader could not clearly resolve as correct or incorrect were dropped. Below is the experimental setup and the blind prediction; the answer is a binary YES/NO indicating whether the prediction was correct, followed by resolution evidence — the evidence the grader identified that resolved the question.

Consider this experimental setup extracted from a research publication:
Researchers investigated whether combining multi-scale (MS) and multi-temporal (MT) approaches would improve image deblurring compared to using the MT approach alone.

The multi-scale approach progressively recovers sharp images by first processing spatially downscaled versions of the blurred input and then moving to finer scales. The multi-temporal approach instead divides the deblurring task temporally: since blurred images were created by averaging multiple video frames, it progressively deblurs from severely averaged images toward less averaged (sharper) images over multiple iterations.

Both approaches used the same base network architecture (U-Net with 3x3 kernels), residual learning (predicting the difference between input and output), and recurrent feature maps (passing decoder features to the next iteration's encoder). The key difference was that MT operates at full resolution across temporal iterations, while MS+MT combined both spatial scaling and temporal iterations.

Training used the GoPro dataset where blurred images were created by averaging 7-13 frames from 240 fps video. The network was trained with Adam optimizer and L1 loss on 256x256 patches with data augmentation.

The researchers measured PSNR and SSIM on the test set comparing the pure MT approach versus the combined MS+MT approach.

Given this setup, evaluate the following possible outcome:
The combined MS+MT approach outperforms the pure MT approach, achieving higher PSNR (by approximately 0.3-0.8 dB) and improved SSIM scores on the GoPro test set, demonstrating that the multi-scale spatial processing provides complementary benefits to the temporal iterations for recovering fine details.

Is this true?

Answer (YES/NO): NO